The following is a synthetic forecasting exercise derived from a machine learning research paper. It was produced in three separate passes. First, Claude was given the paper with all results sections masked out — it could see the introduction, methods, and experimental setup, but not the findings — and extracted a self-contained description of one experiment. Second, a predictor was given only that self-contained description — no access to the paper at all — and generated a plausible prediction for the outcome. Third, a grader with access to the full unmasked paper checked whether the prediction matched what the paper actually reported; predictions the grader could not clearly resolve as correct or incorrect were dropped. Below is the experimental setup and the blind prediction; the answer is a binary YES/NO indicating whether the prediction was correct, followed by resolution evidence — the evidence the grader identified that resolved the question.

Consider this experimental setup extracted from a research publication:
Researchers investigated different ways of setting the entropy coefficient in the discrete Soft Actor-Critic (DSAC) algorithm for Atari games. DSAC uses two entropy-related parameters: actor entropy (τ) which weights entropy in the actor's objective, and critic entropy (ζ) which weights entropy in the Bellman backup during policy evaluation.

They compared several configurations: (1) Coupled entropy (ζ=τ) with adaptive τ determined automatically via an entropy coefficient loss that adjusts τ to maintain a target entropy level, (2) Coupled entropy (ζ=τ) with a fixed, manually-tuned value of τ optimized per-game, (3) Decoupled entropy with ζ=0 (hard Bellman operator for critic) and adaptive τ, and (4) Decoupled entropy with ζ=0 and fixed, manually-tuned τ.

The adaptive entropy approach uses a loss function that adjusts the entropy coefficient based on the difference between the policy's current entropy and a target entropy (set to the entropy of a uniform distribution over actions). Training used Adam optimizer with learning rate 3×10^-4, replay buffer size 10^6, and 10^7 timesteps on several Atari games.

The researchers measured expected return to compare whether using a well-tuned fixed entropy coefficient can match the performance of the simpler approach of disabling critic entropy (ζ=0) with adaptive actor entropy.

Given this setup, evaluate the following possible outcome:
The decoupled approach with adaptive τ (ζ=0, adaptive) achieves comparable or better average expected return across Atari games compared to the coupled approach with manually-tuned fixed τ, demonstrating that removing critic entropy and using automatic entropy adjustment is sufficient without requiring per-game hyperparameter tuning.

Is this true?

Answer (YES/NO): YES